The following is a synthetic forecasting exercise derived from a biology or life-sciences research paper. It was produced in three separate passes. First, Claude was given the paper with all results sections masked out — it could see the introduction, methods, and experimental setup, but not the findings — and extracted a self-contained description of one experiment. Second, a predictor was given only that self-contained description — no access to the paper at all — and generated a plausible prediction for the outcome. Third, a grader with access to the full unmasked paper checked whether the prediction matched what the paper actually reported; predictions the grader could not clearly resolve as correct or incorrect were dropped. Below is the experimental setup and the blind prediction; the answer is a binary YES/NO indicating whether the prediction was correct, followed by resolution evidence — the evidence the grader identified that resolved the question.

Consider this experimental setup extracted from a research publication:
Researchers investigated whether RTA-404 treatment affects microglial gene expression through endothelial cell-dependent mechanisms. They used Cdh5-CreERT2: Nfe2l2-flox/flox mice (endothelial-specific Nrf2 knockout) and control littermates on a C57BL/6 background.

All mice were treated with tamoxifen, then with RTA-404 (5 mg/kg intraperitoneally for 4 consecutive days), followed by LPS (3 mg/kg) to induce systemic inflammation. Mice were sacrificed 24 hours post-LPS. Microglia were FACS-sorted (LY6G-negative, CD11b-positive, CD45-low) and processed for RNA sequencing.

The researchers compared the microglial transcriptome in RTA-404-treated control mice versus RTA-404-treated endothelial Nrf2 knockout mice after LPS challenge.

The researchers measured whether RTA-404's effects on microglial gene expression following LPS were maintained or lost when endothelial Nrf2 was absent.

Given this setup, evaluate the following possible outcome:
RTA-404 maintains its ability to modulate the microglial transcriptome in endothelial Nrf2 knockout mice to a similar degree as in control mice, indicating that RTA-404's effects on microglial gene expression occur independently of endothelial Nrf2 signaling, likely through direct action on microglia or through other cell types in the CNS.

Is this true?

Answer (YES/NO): NO